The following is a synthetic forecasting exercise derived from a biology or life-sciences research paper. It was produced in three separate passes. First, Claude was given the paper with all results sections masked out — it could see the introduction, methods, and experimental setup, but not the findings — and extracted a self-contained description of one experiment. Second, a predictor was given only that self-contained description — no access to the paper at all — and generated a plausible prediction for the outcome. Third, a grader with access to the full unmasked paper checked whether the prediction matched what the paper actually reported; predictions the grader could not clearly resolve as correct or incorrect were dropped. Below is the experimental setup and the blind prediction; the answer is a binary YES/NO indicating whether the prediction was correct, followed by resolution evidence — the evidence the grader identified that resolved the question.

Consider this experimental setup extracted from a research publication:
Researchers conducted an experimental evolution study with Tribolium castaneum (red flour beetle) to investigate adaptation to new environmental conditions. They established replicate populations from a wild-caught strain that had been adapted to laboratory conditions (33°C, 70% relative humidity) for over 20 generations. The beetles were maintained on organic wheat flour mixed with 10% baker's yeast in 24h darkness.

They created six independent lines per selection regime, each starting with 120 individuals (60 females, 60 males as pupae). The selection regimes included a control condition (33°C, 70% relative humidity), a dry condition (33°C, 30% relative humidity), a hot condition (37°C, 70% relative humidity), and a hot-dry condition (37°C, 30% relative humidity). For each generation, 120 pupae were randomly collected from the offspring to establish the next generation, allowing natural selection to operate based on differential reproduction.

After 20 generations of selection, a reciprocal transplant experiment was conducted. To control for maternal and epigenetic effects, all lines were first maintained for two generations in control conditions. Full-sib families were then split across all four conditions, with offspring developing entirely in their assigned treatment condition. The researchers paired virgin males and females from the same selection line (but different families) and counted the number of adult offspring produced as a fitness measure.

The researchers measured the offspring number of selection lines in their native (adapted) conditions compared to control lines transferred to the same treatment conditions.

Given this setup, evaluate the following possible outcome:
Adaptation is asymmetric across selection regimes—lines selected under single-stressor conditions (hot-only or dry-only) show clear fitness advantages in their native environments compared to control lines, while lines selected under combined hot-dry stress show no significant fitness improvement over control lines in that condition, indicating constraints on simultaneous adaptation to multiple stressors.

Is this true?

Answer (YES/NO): NO